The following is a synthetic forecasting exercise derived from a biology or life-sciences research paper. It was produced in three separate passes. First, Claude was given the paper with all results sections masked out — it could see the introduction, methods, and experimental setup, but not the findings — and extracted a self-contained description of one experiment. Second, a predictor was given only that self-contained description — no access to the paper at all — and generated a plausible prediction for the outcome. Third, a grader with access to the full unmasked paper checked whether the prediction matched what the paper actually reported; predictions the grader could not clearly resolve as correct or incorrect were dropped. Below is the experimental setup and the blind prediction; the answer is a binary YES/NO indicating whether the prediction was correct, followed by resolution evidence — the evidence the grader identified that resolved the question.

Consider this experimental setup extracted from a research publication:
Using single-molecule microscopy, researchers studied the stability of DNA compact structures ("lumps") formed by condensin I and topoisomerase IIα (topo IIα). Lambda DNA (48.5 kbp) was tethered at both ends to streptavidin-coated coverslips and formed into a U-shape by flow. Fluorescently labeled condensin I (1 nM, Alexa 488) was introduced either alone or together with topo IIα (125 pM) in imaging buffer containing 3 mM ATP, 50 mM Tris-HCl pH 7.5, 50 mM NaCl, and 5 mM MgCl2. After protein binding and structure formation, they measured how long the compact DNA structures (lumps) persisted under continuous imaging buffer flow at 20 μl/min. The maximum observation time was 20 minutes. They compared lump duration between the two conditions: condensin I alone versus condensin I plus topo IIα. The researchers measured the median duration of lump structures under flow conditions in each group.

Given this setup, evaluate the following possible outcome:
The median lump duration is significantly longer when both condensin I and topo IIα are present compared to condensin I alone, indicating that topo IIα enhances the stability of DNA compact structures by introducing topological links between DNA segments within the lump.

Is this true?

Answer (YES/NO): NO